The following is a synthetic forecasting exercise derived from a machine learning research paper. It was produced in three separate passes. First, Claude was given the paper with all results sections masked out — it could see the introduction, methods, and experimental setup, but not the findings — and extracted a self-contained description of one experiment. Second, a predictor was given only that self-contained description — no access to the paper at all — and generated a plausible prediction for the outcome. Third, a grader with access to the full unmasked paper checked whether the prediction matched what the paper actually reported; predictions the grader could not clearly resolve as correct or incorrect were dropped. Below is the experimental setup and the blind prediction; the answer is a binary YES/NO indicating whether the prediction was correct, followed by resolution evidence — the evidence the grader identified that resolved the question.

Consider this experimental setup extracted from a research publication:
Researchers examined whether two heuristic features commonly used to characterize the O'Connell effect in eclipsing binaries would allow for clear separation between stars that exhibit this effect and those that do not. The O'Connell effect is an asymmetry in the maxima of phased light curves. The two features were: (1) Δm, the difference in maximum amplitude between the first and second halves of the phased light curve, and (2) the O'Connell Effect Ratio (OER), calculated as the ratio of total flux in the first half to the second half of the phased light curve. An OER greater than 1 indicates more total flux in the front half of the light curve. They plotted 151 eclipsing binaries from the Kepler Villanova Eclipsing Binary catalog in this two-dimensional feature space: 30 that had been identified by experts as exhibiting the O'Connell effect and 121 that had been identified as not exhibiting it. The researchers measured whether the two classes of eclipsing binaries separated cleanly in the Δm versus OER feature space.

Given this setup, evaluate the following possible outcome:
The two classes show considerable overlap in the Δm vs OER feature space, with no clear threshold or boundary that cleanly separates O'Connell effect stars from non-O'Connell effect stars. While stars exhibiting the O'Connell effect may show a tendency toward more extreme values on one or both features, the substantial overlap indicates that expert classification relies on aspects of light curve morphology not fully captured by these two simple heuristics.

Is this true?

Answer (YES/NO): YES